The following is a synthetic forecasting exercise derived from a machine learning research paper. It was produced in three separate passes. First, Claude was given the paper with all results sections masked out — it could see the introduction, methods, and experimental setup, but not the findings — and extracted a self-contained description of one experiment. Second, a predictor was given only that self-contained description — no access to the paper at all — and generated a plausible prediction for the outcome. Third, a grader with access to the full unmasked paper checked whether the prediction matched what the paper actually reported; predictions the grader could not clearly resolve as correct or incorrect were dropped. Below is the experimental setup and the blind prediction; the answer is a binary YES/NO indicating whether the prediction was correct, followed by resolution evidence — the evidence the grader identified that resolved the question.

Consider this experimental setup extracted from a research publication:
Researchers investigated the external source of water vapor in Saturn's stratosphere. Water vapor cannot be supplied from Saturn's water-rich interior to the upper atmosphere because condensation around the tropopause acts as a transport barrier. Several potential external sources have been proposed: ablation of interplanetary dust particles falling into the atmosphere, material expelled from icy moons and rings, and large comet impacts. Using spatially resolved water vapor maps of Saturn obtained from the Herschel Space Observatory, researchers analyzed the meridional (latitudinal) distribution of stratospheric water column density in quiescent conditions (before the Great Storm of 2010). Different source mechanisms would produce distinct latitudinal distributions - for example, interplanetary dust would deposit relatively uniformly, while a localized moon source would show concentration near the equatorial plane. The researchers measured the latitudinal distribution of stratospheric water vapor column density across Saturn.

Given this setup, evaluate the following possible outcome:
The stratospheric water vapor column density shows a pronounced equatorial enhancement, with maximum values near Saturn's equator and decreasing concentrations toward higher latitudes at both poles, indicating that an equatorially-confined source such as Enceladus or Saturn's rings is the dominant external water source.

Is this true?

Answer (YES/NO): YES